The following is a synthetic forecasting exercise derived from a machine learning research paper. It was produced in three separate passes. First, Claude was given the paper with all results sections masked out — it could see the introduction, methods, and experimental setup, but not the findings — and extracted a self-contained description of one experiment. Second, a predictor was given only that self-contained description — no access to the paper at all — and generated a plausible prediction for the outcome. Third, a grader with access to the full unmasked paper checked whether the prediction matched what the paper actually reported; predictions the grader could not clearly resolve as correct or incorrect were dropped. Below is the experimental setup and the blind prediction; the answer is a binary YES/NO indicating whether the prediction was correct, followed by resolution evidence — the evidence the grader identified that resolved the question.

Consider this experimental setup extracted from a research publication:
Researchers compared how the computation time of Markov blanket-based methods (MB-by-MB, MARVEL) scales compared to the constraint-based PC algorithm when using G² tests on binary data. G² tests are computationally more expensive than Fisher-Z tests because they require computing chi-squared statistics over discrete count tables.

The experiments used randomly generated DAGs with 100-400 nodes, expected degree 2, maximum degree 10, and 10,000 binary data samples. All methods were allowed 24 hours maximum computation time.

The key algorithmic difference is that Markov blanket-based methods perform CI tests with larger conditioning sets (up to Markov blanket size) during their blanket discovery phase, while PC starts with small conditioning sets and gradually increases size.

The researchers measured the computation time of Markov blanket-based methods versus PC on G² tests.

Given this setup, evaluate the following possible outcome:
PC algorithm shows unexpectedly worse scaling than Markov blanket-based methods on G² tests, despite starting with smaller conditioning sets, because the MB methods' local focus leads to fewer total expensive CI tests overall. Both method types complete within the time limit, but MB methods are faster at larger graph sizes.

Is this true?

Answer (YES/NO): NO